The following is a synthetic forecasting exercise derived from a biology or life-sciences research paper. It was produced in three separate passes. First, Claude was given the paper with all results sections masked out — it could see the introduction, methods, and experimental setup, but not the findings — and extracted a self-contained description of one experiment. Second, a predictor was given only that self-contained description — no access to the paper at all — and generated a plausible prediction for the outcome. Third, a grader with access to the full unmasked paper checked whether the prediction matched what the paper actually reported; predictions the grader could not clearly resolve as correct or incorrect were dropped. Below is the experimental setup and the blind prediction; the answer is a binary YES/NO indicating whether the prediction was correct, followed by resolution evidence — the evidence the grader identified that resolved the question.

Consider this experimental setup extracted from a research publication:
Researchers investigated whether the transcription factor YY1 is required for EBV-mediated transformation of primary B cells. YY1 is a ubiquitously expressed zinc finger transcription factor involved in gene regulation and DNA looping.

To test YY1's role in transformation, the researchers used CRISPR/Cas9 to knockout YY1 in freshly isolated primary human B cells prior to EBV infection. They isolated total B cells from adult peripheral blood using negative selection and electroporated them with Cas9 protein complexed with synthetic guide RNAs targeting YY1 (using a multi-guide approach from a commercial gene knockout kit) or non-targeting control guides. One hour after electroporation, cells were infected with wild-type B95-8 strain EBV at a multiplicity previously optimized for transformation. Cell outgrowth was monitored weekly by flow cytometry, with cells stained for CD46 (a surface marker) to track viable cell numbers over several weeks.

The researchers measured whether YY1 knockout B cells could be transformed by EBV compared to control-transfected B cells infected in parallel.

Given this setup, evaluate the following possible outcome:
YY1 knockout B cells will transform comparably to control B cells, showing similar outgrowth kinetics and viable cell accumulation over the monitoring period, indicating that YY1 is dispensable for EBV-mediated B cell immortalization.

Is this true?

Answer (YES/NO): NO